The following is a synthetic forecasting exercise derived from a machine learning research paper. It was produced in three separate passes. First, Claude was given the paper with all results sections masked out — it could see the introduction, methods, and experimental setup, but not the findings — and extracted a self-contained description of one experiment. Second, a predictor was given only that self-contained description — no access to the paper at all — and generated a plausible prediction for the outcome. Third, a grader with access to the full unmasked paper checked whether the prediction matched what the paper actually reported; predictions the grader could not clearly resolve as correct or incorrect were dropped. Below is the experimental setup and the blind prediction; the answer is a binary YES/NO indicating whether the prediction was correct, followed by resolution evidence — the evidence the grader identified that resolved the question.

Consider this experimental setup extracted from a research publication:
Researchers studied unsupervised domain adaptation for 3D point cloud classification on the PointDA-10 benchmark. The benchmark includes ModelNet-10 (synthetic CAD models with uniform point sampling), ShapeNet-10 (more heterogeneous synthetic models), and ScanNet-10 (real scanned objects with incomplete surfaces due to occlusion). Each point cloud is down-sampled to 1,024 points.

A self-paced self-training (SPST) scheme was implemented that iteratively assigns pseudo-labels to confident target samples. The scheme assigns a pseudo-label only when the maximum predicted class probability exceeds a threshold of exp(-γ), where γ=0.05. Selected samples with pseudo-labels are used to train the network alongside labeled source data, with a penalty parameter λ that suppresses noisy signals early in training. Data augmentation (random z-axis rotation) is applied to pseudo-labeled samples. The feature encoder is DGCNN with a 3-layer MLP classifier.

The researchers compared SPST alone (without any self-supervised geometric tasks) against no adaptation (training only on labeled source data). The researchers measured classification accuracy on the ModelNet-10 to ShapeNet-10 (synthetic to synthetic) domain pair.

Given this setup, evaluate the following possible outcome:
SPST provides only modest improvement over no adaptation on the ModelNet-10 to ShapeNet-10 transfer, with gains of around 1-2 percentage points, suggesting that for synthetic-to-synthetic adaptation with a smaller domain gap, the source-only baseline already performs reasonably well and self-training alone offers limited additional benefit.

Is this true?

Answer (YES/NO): YES